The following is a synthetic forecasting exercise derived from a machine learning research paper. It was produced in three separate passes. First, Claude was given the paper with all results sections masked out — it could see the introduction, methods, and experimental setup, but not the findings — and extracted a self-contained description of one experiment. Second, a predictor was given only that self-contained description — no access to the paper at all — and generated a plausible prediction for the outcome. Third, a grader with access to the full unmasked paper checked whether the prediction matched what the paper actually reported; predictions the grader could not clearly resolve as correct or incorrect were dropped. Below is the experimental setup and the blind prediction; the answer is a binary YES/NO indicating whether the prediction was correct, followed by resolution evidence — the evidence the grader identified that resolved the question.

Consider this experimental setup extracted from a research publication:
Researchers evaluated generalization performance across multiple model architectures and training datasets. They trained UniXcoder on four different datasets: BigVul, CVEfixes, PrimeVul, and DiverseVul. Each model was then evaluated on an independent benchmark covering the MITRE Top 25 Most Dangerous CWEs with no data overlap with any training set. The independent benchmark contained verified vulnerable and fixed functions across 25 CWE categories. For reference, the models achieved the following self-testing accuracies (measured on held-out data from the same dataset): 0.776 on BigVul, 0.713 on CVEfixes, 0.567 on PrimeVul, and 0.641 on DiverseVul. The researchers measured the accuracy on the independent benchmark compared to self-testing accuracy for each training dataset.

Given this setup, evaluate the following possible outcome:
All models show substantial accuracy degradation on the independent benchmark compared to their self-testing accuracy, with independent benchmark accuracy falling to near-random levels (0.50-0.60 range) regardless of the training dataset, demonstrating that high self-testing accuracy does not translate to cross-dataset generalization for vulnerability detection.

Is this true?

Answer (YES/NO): NO